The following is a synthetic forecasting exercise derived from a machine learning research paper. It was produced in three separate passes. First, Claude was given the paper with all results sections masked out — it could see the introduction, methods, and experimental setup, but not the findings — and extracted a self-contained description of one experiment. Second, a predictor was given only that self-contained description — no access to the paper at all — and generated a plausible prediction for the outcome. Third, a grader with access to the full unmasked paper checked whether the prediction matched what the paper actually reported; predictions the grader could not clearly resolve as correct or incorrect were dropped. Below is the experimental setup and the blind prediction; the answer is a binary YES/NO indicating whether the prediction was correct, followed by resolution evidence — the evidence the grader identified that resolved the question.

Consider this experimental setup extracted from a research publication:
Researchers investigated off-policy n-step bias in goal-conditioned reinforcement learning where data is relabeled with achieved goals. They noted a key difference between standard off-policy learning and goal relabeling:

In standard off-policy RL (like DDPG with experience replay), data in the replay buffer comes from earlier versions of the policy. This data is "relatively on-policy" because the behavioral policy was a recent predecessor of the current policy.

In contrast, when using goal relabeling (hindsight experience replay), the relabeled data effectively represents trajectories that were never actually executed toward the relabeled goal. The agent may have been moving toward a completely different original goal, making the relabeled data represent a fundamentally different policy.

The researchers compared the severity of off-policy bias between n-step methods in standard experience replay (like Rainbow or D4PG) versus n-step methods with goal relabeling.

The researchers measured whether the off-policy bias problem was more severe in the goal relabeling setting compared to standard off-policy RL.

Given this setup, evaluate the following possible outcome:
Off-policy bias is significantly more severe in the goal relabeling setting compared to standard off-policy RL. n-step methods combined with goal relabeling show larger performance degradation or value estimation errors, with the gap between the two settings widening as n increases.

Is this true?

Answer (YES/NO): YES